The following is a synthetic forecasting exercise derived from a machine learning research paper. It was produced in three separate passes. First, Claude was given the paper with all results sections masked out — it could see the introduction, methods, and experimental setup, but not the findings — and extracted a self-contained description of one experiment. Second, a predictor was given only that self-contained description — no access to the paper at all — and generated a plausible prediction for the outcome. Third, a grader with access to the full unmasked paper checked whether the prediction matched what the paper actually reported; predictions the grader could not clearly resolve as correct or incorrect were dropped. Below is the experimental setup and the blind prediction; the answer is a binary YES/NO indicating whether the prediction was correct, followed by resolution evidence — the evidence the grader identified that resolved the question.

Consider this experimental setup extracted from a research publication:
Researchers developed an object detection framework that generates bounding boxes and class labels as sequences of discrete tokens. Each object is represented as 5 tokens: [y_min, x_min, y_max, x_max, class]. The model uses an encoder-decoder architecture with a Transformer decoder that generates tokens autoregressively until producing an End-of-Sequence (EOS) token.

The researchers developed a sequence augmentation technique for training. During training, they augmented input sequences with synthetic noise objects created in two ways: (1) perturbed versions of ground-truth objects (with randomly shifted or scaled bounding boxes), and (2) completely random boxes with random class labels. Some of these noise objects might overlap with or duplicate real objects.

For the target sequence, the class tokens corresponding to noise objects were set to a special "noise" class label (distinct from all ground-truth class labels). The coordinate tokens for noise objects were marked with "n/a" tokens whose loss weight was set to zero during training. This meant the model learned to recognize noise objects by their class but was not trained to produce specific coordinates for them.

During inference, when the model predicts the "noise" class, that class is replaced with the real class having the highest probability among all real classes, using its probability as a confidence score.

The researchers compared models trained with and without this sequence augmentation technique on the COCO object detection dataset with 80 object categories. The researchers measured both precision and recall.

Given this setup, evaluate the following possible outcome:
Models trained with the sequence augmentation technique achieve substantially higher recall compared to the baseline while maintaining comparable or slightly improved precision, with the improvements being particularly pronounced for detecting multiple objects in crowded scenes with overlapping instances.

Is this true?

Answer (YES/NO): NO